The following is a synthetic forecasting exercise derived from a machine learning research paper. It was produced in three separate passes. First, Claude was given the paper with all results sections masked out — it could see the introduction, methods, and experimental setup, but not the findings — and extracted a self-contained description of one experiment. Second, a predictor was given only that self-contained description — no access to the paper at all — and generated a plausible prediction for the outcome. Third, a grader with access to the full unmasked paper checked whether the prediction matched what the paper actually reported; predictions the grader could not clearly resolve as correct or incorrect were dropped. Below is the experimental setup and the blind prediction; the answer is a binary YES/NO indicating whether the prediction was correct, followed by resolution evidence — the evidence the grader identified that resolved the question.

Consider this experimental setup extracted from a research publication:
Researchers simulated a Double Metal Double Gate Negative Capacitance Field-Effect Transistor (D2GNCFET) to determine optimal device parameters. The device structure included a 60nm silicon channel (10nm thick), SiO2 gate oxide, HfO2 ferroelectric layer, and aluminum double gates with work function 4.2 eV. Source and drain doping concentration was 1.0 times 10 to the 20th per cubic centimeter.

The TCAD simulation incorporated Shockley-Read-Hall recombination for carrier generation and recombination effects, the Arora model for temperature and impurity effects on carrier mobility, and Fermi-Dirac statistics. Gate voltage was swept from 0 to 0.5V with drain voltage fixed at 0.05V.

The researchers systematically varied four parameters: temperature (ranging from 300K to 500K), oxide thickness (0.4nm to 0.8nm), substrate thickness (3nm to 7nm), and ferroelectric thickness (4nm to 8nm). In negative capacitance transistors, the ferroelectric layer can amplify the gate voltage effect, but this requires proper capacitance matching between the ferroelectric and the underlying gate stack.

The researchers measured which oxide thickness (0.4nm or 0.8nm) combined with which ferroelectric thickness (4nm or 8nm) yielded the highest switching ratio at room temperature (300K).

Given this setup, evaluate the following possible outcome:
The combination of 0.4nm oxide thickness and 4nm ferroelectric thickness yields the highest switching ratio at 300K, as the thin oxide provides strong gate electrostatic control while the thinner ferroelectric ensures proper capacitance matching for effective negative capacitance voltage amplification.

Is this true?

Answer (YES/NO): NO